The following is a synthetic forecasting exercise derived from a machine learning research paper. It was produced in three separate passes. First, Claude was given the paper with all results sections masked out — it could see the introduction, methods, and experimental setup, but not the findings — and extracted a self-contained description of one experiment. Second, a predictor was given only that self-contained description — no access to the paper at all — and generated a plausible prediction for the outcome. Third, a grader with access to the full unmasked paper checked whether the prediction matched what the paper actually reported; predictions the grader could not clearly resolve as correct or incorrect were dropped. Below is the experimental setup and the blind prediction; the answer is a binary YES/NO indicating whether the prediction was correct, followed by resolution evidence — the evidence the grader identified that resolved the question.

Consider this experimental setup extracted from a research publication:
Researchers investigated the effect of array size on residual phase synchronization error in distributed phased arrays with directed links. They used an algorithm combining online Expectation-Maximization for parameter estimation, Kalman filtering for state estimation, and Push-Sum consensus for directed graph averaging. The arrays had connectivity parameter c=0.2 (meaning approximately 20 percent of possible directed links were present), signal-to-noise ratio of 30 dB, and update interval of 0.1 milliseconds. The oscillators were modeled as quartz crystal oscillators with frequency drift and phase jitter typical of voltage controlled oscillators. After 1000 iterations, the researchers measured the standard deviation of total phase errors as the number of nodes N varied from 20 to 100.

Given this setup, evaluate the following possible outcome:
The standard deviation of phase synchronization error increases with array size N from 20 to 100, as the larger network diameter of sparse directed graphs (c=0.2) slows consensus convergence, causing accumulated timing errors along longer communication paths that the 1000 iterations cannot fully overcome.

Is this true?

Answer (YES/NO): NO